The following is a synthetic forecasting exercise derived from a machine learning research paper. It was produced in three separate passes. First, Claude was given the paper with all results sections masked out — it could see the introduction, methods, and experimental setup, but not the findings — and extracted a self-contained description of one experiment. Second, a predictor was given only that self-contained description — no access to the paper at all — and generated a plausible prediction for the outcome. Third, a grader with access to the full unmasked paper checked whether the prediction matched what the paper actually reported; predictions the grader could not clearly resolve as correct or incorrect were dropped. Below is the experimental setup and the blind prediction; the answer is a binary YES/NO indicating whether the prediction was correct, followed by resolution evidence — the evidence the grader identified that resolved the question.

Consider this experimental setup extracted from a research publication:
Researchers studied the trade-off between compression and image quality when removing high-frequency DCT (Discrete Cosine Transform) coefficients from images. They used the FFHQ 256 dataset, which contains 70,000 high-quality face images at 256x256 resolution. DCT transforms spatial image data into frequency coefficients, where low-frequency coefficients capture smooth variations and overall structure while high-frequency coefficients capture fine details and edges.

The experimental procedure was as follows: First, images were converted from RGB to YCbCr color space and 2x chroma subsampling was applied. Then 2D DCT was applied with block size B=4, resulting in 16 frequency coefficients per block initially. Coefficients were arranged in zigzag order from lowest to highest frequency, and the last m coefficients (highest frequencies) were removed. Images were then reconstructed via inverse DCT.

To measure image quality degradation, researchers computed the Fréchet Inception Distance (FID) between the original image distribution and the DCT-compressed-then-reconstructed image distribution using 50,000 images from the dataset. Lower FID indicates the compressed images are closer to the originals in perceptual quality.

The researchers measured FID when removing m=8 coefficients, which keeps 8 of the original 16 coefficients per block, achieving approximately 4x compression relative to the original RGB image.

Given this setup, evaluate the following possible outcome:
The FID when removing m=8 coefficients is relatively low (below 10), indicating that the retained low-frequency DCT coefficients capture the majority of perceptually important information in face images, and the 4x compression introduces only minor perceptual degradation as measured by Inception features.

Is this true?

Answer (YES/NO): YES